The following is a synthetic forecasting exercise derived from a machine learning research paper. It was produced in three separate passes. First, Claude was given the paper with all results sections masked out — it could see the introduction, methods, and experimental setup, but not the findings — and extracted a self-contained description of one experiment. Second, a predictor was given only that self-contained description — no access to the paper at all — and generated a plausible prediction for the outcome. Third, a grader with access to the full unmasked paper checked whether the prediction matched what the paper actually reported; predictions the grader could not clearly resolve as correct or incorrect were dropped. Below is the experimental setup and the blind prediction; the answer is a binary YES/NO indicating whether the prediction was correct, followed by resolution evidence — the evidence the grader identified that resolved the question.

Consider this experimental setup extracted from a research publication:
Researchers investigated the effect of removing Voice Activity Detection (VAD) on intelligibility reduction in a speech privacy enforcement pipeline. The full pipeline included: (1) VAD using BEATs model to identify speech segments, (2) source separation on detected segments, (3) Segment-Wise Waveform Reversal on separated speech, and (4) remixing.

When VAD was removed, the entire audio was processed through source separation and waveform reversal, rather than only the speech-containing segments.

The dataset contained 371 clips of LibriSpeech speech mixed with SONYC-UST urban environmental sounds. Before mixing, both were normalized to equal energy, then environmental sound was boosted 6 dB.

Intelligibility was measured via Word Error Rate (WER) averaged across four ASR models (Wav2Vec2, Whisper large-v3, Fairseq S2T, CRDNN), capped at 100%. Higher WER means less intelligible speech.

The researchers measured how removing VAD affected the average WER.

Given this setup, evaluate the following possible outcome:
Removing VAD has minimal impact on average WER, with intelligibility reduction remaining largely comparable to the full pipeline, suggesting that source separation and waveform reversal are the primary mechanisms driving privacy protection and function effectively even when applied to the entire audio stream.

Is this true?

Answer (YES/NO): YES